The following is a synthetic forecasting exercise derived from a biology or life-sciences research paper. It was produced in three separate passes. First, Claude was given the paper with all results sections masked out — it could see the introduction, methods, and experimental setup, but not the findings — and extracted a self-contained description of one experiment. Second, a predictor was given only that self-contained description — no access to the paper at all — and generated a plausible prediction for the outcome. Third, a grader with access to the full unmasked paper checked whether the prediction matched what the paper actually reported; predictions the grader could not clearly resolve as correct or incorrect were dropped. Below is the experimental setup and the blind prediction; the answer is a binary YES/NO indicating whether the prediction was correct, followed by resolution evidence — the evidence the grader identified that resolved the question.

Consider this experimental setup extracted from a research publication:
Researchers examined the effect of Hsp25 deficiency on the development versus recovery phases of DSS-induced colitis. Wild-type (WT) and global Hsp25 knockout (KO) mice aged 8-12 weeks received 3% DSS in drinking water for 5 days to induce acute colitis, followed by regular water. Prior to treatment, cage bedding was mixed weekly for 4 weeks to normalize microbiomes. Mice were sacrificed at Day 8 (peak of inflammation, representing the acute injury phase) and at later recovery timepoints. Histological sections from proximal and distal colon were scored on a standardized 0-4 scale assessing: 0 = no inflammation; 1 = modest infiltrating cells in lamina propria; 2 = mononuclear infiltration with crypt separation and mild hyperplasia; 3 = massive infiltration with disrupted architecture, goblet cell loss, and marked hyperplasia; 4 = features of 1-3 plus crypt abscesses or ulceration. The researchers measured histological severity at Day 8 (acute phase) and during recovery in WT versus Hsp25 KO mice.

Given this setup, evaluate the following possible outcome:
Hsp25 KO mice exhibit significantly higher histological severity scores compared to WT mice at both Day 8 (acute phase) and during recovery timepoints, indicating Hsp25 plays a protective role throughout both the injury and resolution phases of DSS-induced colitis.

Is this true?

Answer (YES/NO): NO